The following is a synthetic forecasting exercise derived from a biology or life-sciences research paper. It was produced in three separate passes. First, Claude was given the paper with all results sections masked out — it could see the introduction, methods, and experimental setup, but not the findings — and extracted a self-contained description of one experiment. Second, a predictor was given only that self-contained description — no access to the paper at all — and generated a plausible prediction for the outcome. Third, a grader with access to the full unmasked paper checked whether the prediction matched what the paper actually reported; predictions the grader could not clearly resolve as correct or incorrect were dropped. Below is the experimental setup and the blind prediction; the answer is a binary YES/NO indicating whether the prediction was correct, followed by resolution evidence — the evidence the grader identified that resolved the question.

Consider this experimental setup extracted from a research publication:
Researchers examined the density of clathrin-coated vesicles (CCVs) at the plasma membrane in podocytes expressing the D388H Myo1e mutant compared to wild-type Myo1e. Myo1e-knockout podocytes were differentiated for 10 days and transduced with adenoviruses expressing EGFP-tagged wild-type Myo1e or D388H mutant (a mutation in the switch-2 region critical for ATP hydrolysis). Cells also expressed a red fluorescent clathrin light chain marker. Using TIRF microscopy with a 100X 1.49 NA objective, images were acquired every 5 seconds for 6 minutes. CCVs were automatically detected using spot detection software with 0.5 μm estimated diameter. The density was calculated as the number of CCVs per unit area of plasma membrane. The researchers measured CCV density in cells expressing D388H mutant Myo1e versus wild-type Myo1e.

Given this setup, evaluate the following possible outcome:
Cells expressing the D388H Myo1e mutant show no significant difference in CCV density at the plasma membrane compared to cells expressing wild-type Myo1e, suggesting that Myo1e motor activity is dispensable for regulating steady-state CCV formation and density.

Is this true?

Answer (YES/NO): NO